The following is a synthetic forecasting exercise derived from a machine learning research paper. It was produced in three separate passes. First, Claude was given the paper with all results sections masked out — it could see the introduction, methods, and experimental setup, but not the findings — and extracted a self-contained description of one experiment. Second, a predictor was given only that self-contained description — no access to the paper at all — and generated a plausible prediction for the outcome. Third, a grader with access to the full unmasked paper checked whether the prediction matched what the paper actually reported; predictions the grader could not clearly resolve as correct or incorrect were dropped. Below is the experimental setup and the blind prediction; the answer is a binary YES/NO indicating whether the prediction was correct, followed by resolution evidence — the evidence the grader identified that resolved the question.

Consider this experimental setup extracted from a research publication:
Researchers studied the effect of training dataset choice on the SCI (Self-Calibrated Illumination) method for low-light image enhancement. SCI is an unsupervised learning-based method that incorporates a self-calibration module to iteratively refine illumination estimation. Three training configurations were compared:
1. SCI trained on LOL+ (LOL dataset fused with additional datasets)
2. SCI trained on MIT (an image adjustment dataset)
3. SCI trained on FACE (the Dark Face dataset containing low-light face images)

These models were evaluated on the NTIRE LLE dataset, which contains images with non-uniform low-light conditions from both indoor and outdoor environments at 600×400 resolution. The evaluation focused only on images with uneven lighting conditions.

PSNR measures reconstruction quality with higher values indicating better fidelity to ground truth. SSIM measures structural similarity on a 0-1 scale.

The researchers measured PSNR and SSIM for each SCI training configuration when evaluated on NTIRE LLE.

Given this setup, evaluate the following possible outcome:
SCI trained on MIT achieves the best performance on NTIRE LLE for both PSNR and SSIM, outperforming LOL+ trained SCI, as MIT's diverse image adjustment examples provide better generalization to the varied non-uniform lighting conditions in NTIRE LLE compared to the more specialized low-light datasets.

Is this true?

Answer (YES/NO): NO